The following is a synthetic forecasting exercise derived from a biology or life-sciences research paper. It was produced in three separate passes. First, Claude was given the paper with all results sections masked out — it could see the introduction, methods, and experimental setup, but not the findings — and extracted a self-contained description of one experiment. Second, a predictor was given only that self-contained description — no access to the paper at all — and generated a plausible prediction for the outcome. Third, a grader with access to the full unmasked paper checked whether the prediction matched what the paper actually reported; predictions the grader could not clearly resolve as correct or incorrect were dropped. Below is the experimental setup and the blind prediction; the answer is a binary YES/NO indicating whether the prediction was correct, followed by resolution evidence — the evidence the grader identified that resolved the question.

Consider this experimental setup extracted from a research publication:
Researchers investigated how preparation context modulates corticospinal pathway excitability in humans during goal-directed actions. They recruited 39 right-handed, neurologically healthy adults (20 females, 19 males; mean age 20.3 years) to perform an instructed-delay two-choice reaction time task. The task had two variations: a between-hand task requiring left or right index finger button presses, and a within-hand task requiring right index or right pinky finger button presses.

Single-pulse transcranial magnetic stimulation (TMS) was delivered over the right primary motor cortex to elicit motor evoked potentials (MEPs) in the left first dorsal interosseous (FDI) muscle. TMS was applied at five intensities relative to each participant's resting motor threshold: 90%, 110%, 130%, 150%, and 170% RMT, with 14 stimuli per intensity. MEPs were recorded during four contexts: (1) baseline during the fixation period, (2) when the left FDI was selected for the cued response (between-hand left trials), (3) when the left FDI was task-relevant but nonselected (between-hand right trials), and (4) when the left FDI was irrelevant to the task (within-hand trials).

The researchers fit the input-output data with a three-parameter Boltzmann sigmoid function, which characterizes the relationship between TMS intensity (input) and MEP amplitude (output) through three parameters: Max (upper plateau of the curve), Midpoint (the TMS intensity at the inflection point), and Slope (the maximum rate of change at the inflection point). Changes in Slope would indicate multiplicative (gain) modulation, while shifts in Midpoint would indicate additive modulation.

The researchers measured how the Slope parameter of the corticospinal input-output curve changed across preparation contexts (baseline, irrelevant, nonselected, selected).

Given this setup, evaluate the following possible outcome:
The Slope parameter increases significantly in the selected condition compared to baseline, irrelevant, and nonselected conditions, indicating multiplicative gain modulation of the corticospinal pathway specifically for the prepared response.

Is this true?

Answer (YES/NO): NO